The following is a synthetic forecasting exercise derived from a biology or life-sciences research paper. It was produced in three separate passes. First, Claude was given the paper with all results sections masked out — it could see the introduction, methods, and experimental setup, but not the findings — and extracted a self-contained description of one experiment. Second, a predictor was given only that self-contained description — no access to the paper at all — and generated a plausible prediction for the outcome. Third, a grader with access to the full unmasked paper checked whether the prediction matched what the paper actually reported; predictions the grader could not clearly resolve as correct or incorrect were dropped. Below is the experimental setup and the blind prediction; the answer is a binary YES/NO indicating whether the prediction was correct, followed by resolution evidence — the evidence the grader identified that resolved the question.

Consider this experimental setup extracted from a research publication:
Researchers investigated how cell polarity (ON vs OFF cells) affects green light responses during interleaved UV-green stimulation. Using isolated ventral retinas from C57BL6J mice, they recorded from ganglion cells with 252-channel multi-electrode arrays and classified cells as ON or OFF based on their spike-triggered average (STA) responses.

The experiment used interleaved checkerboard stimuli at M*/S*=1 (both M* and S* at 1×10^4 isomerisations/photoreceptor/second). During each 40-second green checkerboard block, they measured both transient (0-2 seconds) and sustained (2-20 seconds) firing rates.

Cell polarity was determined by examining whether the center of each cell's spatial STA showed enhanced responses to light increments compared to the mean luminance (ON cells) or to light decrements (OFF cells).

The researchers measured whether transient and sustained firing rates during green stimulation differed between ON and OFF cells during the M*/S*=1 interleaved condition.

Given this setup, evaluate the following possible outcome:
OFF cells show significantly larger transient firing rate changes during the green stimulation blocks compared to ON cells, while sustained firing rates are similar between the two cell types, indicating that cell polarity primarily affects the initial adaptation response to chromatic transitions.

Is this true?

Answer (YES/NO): NO